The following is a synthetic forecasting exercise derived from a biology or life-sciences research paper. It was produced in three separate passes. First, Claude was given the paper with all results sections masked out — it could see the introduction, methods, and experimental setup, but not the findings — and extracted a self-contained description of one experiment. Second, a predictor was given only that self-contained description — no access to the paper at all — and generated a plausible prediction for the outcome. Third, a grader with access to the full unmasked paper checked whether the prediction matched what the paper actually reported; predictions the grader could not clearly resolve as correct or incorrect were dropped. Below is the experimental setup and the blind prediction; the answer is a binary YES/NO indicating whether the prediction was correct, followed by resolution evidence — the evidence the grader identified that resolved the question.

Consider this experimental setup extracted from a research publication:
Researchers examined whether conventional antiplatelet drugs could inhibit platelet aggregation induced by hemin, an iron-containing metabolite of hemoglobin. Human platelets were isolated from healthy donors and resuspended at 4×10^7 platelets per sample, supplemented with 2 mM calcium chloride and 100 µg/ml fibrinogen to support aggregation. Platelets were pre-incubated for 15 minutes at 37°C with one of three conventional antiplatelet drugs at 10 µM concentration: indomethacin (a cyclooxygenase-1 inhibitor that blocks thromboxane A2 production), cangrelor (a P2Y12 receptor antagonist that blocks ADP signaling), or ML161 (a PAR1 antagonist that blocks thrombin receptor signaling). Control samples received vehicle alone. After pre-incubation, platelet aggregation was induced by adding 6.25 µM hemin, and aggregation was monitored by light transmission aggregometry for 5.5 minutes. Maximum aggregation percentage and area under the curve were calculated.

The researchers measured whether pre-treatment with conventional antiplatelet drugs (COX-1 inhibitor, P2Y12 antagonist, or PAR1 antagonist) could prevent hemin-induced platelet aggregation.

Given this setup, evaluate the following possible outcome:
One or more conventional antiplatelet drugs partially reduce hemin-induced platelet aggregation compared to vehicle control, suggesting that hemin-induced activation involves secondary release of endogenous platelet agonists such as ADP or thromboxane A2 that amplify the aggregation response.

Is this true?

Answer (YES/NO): NO